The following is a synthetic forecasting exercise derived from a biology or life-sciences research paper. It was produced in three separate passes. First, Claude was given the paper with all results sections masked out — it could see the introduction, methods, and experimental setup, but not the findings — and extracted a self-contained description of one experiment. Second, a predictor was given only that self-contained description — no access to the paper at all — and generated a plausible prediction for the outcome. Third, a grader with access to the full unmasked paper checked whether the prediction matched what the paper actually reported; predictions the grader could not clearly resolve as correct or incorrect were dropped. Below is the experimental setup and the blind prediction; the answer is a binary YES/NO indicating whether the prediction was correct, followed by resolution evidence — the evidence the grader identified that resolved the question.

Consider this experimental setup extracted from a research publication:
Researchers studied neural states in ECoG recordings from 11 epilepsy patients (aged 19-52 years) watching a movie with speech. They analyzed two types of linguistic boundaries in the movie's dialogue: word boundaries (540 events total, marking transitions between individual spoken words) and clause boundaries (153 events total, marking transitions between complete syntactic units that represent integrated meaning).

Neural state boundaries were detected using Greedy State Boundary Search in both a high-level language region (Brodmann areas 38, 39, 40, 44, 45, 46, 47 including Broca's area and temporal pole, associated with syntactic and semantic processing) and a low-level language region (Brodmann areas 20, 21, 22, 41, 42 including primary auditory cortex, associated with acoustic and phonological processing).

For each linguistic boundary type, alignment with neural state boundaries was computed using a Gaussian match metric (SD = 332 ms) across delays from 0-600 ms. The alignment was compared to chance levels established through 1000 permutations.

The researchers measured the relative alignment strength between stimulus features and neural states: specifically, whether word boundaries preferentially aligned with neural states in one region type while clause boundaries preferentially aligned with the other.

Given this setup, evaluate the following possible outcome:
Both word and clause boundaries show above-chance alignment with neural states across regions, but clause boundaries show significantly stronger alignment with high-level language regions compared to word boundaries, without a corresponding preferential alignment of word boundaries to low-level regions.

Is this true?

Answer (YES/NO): NO